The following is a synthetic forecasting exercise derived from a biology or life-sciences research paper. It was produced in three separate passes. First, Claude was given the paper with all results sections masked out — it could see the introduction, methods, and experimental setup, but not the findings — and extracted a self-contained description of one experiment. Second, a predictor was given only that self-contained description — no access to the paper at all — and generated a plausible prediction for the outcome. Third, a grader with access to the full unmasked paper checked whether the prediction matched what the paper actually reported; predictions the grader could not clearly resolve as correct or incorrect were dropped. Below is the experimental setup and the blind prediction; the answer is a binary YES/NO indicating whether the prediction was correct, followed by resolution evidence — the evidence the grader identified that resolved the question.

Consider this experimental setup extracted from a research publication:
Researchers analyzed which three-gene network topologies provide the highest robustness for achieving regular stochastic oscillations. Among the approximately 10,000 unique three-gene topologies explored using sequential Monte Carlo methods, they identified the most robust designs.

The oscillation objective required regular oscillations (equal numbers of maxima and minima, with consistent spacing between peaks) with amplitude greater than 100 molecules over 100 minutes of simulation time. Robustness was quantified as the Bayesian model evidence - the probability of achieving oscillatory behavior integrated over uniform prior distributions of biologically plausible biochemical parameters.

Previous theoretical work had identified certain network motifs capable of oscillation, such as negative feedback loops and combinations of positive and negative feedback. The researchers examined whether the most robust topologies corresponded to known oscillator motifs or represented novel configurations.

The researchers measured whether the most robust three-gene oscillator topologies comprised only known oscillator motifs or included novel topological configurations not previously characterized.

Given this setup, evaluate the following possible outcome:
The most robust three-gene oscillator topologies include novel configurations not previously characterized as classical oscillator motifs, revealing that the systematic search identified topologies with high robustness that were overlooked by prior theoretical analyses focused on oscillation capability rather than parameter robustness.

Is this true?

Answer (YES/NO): YES